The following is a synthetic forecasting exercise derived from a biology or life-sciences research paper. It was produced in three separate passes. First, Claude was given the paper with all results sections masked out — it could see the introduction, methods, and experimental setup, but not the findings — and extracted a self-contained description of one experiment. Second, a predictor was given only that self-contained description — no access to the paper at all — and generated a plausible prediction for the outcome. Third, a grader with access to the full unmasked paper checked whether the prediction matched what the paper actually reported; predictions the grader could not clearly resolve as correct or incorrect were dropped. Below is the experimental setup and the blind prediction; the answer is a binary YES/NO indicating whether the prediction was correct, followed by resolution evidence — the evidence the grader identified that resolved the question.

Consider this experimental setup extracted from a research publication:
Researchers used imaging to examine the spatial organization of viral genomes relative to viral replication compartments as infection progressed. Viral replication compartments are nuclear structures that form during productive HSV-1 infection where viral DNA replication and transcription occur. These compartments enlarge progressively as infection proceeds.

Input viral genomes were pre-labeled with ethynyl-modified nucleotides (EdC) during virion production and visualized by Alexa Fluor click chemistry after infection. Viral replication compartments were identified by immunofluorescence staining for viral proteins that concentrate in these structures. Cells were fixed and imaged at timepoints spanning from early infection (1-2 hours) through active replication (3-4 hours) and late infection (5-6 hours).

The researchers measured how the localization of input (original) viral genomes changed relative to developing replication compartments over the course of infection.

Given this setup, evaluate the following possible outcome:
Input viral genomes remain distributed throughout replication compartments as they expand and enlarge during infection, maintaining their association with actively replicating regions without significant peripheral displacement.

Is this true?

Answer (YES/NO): NO